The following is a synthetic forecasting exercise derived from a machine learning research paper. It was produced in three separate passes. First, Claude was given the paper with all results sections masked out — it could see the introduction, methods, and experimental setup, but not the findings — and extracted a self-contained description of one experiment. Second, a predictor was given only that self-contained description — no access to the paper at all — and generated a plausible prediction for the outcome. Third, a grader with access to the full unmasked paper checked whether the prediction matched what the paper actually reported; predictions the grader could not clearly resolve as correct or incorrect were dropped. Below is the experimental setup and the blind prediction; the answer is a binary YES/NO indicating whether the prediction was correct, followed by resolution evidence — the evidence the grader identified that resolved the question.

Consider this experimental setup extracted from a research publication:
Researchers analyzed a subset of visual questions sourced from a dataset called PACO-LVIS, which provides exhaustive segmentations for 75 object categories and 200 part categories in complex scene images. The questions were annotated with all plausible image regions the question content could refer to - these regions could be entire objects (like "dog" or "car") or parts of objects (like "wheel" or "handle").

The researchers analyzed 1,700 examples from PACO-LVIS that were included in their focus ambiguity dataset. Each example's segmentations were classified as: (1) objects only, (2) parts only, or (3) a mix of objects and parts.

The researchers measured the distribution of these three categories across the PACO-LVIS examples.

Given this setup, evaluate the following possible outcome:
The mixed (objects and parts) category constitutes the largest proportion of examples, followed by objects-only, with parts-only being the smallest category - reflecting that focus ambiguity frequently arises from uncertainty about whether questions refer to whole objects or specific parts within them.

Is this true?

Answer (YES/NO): NO